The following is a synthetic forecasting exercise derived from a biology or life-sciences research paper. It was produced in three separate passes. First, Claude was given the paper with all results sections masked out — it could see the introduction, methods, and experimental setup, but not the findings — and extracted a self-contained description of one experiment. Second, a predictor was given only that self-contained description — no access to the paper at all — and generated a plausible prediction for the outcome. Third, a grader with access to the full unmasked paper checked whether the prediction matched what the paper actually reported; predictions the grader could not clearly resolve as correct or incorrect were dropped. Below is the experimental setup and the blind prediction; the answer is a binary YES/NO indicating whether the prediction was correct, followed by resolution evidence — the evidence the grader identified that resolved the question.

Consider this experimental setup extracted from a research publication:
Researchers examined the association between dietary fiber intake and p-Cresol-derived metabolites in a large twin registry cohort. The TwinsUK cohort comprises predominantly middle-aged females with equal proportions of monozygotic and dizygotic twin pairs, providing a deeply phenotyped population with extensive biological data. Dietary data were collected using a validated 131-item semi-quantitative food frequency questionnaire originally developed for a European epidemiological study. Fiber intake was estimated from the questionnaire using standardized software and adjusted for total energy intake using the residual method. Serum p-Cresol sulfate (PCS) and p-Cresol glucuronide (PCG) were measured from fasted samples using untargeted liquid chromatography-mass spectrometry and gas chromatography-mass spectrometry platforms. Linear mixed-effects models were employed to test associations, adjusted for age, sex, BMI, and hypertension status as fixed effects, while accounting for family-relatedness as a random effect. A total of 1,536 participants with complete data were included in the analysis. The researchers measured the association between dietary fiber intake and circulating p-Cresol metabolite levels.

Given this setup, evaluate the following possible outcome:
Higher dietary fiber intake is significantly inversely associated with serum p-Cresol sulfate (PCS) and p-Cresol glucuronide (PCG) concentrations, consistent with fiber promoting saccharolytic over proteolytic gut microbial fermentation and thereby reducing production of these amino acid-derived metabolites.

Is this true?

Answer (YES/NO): NO